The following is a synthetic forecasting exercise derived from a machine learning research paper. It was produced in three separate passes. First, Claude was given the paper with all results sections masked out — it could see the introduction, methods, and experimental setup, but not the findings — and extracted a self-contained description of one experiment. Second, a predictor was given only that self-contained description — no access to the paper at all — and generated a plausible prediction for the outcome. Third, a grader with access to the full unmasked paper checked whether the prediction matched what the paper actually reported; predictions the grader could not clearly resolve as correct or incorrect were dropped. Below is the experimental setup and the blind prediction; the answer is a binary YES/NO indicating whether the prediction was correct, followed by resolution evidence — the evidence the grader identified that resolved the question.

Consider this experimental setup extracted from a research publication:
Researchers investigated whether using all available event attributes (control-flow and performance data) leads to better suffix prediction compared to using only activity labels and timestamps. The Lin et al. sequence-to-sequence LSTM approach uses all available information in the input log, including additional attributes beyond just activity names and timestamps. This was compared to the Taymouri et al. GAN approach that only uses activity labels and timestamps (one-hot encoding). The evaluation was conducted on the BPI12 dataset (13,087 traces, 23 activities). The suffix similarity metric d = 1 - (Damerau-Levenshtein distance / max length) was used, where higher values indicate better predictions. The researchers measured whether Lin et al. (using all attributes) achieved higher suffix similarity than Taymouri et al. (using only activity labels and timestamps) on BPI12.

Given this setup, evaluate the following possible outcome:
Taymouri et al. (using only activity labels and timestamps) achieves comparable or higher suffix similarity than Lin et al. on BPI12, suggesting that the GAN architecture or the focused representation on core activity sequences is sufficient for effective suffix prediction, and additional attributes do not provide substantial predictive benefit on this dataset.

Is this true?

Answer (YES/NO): NO